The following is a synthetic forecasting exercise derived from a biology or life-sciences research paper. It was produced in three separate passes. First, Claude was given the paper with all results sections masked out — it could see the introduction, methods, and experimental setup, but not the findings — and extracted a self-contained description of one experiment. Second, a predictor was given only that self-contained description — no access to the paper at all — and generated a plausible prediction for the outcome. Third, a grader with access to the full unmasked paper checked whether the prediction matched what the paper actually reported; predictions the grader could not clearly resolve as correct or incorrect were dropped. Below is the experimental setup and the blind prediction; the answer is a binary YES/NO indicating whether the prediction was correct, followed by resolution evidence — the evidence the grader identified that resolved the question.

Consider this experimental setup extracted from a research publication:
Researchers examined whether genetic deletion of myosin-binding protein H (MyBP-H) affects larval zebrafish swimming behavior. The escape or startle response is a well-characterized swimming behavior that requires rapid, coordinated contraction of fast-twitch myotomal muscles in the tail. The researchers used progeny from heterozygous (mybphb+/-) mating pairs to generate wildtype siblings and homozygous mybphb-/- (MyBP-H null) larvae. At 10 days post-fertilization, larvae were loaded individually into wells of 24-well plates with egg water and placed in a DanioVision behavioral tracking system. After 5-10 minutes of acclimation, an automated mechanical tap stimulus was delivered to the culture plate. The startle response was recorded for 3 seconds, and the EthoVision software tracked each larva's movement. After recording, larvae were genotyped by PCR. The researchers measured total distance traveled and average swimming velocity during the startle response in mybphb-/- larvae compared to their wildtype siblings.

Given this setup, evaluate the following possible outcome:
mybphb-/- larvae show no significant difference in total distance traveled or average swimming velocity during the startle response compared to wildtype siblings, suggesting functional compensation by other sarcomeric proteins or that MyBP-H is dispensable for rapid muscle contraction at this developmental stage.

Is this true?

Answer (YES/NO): YES